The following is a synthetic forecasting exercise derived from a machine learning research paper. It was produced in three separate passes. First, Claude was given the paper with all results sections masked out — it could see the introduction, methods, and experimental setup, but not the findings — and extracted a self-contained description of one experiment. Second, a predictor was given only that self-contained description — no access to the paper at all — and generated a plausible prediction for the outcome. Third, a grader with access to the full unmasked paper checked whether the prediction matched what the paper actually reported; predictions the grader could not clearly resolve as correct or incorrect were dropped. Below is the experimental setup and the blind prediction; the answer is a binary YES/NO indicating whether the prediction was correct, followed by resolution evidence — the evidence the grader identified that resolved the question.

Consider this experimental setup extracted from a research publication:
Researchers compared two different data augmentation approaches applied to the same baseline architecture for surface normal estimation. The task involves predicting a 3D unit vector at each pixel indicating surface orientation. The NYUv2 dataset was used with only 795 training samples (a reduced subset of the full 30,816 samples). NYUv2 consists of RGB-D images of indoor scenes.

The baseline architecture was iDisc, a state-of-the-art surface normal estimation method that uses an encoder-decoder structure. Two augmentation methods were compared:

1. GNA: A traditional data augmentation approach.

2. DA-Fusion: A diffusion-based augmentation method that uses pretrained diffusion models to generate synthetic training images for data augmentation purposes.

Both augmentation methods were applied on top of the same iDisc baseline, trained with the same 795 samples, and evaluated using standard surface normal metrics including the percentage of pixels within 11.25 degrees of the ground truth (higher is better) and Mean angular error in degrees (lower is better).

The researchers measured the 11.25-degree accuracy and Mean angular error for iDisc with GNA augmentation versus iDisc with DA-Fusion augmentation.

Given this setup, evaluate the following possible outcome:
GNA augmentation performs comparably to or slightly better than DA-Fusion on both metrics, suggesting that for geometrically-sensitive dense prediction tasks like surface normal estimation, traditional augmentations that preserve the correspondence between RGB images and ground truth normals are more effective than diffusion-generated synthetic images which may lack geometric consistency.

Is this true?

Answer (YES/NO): NO